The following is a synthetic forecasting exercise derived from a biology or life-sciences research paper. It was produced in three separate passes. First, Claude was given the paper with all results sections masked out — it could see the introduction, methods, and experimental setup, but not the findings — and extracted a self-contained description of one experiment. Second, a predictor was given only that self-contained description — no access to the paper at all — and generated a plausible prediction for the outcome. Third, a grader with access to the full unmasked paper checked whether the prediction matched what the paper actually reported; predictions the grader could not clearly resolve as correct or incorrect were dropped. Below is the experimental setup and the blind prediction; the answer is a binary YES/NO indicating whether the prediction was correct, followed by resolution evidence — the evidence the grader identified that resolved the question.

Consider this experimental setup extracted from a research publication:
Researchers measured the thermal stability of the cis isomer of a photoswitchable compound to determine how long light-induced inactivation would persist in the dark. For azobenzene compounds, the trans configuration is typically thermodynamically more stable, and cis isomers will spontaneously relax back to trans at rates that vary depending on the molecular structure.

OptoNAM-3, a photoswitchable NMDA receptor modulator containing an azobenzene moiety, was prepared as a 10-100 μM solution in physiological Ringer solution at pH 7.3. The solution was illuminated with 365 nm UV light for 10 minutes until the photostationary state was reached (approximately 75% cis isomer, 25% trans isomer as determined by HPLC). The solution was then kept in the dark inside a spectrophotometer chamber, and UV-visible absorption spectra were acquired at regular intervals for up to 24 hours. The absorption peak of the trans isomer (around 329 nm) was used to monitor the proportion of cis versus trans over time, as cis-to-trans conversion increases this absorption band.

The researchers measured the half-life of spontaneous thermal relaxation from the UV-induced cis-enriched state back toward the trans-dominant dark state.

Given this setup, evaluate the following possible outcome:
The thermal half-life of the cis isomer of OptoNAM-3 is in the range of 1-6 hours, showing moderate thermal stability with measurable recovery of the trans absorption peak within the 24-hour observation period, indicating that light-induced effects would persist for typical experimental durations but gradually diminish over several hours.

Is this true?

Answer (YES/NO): NO